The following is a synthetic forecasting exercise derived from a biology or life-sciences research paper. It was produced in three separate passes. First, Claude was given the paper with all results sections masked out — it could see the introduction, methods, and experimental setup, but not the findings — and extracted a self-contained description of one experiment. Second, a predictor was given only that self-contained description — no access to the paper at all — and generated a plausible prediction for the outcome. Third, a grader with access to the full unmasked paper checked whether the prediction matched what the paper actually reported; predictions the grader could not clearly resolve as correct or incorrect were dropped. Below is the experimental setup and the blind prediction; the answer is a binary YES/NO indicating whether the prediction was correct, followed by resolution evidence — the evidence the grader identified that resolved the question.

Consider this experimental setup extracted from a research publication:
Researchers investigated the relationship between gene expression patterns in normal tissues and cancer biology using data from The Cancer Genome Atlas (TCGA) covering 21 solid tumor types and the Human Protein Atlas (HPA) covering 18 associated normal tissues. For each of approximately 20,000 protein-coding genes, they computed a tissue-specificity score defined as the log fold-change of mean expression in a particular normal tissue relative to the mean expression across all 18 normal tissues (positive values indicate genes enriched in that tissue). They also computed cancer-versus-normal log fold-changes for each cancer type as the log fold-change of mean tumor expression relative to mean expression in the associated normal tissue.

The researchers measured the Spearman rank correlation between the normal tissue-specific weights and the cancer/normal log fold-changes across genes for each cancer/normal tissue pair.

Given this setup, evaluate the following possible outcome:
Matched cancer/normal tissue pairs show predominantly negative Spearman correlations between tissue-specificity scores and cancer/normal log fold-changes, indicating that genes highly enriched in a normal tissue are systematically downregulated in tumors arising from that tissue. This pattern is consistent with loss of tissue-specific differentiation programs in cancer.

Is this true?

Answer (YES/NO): YES